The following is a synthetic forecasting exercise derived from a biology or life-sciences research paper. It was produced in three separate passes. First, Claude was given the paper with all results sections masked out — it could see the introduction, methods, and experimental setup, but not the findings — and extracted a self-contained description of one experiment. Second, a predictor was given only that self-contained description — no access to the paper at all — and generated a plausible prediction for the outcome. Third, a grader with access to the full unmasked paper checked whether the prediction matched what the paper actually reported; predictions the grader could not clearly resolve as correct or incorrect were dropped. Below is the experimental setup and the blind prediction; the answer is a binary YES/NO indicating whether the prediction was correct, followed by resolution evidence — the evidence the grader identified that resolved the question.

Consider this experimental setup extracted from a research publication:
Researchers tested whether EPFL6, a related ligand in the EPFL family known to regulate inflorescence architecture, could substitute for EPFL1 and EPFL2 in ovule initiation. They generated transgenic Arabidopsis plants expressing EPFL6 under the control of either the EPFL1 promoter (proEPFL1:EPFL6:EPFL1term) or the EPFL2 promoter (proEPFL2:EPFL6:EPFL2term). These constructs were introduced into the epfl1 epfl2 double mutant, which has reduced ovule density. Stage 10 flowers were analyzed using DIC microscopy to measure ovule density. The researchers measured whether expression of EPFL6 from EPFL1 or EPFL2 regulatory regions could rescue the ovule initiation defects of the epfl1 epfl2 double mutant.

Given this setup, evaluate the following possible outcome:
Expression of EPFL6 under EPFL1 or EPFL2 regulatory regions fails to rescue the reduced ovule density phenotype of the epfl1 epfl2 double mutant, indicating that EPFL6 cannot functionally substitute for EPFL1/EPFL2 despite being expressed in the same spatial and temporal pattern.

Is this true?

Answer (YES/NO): NO